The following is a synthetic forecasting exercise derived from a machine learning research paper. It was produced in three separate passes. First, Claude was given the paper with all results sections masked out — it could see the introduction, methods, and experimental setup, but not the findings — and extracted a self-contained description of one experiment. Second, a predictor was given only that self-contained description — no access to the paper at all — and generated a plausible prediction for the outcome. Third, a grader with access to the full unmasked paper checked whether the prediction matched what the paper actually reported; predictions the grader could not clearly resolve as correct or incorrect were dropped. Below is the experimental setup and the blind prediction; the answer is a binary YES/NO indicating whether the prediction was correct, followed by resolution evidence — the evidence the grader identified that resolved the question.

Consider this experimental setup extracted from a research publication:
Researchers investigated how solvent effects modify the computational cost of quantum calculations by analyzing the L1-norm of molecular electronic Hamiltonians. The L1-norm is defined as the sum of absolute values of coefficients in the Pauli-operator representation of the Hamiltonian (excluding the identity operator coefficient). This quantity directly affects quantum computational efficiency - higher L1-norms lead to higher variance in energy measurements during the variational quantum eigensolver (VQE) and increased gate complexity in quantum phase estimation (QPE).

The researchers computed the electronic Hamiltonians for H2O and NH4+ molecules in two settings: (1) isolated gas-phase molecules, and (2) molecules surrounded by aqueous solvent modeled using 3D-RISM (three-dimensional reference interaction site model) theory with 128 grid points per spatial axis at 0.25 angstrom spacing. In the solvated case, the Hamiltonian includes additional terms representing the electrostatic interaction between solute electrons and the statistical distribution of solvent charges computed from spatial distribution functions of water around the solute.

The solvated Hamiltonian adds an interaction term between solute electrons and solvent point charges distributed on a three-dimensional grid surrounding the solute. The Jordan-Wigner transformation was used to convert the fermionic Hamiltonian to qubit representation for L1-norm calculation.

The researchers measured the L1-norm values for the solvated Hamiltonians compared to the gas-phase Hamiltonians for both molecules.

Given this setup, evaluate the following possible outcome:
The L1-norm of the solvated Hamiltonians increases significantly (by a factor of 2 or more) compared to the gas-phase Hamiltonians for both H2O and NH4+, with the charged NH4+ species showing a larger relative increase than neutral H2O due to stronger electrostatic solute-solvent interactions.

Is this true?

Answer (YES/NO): NO